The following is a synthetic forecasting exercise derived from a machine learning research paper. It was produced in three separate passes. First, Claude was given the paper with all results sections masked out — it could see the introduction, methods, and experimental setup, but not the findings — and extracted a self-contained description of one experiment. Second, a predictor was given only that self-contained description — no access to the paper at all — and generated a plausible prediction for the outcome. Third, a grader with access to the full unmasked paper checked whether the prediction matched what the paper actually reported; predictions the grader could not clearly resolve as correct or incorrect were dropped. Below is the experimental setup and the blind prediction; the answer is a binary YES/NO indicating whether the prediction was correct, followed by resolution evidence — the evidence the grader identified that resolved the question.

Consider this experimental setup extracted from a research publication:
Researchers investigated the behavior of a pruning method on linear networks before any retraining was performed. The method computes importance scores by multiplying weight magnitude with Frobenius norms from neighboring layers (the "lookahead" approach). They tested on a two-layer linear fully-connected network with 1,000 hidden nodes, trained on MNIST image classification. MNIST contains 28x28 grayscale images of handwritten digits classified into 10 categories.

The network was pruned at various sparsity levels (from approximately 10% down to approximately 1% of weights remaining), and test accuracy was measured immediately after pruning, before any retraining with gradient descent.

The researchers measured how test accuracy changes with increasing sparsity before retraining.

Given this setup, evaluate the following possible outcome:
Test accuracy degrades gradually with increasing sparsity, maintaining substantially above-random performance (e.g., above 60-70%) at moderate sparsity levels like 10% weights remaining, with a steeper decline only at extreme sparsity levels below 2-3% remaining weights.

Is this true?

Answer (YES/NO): NO